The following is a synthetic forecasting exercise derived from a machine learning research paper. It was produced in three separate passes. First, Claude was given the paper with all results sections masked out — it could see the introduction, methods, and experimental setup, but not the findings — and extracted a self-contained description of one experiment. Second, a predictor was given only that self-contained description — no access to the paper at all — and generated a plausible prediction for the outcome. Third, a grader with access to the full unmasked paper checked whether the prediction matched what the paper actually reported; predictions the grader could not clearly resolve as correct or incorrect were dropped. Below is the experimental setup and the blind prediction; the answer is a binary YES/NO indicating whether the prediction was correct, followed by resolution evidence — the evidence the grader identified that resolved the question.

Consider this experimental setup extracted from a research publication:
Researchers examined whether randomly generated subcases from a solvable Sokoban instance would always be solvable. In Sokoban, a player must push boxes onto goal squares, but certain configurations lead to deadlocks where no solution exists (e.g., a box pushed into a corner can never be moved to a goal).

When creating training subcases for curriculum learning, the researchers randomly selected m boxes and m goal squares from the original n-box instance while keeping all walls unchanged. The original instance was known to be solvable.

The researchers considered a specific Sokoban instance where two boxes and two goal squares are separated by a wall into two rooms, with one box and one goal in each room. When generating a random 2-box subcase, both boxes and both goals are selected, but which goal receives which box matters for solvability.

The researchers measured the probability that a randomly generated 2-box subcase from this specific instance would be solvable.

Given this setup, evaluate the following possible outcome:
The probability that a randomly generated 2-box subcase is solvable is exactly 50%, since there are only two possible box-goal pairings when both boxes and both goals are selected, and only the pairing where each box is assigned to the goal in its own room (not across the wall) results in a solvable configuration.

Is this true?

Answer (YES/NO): YES